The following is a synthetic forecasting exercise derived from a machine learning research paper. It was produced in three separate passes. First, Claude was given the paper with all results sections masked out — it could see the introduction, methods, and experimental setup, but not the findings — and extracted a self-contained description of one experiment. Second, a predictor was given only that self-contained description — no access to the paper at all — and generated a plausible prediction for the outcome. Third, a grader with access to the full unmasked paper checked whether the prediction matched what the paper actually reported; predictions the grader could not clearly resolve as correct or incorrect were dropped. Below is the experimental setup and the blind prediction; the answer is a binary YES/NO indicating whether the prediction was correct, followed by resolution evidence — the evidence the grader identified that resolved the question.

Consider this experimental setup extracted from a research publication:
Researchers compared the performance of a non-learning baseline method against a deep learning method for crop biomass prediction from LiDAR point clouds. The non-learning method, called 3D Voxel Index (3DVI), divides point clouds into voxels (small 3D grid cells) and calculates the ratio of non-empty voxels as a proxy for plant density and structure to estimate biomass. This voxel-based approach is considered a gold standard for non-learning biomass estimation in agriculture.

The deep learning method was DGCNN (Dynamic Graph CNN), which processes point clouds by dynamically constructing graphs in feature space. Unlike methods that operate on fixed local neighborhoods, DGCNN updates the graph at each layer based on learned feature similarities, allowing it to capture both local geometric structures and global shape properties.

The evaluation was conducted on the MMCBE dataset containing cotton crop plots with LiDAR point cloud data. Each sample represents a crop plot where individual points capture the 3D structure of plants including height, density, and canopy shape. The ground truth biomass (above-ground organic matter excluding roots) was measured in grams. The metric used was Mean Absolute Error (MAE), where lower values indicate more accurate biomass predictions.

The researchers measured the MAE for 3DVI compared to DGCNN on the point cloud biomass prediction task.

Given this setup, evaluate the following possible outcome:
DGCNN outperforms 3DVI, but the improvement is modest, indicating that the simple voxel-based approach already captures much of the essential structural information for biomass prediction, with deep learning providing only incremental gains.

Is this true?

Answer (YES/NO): NO